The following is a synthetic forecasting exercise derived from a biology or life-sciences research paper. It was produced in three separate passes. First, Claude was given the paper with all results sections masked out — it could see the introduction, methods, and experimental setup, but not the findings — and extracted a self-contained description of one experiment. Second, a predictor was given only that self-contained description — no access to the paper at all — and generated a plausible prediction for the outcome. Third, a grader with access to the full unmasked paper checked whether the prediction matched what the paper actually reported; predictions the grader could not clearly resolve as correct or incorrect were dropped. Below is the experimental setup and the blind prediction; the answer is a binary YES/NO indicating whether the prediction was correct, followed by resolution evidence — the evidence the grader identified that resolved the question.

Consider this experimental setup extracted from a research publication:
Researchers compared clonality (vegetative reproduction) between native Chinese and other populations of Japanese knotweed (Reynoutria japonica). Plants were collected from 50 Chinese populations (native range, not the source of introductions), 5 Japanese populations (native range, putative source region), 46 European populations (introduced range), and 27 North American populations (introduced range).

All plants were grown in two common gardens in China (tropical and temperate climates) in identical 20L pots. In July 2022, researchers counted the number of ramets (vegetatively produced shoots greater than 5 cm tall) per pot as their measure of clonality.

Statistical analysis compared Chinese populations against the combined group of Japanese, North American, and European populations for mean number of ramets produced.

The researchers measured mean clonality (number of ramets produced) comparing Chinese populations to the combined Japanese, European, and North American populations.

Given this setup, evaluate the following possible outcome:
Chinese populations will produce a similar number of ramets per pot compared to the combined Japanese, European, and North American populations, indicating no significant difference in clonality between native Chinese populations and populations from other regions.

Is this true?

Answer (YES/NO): NO